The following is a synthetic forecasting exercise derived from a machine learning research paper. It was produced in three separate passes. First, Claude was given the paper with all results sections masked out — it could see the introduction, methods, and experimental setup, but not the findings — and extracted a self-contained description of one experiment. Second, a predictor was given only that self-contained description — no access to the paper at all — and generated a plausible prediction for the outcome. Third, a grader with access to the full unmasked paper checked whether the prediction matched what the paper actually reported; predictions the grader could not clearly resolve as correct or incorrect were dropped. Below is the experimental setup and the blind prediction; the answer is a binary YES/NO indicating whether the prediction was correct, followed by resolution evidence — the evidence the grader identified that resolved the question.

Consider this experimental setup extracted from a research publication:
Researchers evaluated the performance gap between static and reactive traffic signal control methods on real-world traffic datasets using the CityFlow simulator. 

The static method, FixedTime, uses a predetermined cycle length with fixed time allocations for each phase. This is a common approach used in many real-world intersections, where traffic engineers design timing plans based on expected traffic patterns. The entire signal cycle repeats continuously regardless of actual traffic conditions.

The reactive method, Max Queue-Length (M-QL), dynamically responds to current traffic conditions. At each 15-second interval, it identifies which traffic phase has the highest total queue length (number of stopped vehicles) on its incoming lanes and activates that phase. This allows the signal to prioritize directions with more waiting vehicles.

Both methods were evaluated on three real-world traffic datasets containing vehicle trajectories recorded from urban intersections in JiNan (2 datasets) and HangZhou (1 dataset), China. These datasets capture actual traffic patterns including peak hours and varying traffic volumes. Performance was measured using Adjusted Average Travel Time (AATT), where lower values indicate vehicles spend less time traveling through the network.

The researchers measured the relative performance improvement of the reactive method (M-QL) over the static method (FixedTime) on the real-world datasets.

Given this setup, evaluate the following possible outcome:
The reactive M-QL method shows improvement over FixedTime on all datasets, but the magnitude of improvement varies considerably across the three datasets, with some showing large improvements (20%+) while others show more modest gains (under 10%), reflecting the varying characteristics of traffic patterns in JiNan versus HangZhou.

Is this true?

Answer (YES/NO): NO